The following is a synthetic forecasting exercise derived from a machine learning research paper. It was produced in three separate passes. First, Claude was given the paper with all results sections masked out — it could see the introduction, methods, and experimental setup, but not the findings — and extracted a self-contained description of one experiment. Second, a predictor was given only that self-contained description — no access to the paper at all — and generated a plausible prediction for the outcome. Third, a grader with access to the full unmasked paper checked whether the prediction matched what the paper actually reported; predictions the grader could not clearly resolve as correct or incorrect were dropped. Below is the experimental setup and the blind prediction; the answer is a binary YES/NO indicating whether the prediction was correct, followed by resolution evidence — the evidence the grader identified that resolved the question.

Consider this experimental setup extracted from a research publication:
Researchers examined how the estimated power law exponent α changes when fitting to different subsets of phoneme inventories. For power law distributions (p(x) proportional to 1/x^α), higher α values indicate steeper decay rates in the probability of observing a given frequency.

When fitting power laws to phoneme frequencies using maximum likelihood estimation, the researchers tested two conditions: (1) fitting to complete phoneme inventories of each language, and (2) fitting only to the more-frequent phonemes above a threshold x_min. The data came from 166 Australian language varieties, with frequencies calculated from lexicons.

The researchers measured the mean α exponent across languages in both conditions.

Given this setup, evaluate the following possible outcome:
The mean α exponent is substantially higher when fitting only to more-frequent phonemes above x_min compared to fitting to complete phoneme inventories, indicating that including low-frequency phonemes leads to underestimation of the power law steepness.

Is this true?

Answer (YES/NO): YES